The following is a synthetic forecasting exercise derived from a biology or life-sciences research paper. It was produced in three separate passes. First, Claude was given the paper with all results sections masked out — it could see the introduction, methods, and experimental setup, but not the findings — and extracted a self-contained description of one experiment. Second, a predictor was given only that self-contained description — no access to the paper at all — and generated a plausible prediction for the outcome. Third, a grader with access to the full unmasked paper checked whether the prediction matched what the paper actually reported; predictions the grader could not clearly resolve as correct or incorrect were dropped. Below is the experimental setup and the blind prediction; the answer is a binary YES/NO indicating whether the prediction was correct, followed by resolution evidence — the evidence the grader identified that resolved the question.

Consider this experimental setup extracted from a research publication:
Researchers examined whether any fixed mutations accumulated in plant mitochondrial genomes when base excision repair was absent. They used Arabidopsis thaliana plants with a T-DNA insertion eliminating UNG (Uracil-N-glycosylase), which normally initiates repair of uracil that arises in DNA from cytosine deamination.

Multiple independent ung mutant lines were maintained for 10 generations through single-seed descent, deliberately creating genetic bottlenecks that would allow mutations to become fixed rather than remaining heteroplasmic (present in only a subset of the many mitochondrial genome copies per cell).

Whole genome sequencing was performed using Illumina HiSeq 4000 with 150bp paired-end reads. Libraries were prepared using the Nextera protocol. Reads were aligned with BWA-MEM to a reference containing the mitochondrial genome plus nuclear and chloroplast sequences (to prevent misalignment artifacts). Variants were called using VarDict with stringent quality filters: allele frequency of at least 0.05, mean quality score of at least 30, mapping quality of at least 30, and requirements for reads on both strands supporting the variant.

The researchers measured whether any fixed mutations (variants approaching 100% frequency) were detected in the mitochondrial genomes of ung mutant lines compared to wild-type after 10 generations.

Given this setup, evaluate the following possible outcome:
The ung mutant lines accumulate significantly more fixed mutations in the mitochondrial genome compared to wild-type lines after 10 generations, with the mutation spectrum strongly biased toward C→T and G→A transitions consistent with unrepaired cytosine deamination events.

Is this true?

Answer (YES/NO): NO